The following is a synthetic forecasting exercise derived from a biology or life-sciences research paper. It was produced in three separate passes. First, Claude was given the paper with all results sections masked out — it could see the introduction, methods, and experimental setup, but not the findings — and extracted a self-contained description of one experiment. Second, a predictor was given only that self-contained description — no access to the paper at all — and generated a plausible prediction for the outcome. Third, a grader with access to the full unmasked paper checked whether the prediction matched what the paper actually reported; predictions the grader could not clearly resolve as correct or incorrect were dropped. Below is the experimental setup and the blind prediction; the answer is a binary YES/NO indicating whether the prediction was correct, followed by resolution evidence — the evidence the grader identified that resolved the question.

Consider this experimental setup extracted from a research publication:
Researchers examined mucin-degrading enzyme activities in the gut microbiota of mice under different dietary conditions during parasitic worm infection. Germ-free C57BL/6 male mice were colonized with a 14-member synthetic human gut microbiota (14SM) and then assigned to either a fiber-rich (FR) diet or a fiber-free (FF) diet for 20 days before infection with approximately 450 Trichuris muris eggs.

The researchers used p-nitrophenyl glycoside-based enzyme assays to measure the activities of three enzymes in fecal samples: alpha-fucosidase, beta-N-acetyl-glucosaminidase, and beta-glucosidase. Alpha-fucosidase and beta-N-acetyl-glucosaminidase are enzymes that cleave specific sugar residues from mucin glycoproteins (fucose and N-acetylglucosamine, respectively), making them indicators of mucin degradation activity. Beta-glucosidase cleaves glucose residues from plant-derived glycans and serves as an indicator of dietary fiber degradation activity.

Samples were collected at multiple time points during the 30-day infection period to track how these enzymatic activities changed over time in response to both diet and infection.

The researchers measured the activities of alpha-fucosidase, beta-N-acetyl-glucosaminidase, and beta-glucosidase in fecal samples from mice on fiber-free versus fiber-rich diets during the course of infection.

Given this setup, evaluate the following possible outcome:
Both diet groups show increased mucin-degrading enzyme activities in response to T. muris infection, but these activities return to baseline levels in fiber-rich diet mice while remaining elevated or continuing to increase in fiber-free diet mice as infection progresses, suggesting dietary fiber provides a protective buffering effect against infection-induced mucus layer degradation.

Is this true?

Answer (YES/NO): NO